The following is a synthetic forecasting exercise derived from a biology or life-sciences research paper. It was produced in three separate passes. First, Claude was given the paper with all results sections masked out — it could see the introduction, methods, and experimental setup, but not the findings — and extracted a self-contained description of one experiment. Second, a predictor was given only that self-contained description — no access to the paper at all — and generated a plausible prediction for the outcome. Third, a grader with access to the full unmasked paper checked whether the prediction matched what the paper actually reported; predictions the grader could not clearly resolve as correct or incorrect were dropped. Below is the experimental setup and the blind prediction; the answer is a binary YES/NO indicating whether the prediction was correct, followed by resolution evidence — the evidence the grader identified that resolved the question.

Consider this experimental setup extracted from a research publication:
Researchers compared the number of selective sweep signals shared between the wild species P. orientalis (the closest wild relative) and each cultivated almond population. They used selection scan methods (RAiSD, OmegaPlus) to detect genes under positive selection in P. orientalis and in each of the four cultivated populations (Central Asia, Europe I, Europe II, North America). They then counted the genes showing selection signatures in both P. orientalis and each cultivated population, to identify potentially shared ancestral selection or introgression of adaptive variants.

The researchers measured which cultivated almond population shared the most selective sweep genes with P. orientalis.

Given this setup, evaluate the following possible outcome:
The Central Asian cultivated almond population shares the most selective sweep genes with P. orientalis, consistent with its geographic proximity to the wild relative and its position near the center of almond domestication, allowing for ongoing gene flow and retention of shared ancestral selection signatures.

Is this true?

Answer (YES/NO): YES